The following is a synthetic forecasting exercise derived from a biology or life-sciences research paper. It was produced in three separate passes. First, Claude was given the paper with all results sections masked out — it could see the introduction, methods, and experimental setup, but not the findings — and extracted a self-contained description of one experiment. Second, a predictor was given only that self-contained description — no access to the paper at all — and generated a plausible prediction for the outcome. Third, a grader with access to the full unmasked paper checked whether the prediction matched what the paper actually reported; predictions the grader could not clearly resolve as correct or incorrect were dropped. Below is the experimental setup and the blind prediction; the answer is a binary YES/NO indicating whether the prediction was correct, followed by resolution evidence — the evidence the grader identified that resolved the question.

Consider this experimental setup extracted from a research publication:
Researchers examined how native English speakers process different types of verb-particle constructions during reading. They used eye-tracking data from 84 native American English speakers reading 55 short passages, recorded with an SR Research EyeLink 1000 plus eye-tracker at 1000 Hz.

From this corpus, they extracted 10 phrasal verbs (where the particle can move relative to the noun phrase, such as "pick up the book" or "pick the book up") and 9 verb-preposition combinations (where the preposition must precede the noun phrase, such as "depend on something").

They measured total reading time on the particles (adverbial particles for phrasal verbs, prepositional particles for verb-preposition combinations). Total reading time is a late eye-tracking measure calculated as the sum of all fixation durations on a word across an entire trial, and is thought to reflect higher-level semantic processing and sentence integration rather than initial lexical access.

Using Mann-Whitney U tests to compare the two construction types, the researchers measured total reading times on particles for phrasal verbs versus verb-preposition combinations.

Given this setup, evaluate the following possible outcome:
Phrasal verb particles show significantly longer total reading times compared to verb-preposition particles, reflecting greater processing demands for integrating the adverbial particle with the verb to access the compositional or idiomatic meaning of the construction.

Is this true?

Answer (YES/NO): NO